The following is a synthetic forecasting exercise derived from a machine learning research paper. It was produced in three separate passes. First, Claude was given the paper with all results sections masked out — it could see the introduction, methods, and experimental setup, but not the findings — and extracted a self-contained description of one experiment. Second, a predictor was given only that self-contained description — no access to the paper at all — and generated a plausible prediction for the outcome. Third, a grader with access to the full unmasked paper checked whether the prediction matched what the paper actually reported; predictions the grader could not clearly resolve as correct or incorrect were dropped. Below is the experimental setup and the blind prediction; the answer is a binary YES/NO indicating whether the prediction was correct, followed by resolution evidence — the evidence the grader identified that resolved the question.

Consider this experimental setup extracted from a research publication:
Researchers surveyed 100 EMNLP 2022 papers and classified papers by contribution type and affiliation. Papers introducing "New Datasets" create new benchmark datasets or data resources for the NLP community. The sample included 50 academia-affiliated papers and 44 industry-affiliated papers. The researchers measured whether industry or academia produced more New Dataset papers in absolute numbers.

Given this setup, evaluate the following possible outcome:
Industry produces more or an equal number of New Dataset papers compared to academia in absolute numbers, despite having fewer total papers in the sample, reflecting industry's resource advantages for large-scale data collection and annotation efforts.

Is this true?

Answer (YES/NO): YES